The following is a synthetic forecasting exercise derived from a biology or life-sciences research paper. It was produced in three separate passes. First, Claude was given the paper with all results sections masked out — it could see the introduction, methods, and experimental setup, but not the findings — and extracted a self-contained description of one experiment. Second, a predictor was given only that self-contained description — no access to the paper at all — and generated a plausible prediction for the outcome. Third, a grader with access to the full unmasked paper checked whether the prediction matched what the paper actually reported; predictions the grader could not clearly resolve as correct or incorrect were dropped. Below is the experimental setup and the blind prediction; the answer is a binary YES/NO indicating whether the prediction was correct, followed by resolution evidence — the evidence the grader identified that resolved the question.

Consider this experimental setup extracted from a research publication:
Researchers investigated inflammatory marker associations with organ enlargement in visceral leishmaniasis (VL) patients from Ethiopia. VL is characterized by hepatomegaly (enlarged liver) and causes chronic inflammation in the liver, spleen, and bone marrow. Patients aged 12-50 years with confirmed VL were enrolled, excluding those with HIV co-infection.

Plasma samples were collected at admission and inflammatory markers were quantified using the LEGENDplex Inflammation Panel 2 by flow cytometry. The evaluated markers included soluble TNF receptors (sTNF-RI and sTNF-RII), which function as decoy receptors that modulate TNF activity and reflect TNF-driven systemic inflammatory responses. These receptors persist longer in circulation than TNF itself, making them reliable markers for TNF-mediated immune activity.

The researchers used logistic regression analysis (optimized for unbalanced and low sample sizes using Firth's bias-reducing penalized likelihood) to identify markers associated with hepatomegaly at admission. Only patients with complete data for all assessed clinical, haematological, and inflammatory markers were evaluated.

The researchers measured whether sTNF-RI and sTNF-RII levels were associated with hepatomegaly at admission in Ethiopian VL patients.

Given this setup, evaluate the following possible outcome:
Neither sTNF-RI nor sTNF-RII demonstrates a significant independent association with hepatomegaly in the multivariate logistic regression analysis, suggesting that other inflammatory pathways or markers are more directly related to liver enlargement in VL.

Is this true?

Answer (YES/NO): NO